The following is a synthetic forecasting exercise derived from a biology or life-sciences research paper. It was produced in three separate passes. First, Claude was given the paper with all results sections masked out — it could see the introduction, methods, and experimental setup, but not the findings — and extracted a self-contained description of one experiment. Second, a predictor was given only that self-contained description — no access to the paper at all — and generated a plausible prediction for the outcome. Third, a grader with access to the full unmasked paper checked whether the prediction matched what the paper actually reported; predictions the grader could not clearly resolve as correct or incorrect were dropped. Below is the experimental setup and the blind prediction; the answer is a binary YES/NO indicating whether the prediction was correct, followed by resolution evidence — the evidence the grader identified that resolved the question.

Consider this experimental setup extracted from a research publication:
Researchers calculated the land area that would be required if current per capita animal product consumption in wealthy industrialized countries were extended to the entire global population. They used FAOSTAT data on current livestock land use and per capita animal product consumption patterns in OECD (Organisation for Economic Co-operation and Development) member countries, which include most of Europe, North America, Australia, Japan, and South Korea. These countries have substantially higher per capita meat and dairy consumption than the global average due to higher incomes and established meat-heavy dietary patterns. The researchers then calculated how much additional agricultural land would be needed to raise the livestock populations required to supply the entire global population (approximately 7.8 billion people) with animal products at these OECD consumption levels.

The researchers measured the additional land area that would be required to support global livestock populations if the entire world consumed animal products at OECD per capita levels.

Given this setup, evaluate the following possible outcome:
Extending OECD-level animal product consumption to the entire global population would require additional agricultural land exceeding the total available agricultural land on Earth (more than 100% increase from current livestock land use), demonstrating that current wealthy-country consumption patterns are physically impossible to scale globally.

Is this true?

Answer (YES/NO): NO